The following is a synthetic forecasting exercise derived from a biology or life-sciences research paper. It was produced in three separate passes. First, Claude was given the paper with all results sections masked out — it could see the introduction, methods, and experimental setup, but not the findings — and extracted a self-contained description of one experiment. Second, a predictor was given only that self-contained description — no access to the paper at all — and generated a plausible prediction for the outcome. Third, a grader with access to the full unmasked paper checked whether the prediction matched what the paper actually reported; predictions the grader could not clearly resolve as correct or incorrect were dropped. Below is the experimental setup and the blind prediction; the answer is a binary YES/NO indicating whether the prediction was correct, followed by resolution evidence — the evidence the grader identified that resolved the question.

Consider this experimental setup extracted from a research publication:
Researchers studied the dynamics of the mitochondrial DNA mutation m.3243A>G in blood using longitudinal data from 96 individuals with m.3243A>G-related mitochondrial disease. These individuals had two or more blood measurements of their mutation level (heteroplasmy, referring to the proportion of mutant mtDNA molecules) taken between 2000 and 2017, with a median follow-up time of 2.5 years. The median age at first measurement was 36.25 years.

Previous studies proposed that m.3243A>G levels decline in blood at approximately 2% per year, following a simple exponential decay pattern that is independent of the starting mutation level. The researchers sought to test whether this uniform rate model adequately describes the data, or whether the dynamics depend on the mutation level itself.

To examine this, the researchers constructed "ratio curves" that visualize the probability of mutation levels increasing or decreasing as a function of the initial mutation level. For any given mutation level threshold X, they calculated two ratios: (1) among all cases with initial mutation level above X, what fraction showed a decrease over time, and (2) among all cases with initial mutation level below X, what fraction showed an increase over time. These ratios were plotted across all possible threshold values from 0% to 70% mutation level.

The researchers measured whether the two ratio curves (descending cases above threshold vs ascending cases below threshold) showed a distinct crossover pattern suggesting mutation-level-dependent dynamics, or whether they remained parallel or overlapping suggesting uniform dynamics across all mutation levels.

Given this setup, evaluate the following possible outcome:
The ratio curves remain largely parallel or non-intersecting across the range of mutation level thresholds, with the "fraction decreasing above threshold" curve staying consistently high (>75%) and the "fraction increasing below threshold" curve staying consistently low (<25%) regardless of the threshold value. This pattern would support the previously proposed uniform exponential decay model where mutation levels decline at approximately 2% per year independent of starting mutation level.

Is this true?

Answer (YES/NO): NO